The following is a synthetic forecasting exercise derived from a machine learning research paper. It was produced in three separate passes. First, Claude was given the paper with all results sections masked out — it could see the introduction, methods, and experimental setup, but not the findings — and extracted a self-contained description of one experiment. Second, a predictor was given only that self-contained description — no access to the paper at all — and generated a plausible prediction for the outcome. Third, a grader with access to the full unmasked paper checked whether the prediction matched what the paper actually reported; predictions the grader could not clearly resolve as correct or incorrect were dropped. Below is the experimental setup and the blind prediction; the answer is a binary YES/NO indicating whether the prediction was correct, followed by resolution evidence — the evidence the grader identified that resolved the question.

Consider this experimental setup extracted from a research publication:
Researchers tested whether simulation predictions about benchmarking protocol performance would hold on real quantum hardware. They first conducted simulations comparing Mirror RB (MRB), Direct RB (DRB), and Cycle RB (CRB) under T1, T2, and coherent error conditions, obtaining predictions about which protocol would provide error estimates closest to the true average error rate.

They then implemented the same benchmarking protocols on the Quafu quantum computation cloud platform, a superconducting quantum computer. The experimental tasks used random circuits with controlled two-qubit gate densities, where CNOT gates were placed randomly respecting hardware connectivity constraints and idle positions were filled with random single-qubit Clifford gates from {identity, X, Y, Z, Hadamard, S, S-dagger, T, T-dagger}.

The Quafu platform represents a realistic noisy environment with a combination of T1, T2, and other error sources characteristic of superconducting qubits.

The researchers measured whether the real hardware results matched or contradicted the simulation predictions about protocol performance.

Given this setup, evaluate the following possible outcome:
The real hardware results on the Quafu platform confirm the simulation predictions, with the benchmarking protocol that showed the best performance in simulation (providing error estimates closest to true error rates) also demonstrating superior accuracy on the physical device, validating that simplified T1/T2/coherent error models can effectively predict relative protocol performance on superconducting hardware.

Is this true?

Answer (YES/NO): YES